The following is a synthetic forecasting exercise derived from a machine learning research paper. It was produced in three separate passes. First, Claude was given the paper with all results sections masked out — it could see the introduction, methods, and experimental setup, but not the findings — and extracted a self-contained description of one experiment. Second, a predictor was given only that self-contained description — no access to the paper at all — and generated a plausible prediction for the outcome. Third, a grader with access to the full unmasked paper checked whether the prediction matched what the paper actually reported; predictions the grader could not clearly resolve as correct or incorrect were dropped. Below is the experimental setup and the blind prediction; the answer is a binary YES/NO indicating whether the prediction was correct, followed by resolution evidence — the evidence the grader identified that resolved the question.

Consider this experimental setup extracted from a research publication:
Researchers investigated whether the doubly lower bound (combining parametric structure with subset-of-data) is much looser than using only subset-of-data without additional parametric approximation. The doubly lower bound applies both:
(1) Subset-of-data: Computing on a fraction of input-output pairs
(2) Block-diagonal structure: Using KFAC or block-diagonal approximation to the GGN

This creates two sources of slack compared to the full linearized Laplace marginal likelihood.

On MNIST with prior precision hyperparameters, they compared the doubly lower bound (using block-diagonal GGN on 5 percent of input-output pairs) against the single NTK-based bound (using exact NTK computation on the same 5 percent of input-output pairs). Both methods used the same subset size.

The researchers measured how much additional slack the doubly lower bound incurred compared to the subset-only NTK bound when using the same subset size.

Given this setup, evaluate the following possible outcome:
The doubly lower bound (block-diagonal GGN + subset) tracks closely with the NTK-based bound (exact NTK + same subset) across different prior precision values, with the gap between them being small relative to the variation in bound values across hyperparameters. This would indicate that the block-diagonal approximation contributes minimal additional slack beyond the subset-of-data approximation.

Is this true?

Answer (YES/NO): YES